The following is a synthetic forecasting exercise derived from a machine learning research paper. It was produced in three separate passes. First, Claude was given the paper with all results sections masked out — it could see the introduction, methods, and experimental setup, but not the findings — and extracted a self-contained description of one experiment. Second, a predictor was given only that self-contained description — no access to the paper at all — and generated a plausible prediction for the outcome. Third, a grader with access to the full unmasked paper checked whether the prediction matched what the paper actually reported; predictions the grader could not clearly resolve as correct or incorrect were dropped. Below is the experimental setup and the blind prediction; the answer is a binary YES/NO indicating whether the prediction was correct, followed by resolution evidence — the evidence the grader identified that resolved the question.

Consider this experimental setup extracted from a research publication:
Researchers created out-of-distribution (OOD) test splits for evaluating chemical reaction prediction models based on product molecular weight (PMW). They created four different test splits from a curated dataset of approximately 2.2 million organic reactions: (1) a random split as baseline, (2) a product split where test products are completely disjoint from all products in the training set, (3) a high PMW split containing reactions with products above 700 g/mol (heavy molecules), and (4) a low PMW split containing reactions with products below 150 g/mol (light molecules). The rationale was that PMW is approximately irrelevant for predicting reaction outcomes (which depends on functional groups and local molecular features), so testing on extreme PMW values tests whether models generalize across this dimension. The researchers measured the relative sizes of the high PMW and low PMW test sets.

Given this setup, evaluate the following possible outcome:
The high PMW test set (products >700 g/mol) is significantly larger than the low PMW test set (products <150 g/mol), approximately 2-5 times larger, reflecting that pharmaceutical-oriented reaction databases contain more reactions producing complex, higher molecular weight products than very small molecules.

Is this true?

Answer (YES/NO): NO